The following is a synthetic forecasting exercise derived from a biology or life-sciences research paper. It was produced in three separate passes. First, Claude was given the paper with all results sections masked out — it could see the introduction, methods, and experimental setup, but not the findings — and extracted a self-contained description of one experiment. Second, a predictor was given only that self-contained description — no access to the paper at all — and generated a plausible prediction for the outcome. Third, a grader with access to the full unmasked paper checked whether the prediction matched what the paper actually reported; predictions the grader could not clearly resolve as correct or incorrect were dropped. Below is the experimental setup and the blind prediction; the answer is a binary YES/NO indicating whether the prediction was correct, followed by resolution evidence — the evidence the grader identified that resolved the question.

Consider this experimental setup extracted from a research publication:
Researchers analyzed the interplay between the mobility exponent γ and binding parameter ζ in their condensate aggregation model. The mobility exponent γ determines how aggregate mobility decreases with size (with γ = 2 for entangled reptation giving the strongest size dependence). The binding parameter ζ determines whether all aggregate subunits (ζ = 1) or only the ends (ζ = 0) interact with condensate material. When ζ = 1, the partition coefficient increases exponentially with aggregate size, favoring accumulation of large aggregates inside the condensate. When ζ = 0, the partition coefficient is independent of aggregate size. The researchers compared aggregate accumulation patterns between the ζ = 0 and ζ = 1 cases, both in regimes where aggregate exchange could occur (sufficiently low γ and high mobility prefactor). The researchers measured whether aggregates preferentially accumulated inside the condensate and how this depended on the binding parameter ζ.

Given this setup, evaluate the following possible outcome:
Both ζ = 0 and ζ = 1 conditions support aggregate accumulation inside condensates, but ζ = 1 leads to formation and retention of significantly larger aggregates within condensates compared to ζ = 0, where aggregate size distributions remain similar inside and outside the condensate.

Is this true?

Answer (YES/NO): YES